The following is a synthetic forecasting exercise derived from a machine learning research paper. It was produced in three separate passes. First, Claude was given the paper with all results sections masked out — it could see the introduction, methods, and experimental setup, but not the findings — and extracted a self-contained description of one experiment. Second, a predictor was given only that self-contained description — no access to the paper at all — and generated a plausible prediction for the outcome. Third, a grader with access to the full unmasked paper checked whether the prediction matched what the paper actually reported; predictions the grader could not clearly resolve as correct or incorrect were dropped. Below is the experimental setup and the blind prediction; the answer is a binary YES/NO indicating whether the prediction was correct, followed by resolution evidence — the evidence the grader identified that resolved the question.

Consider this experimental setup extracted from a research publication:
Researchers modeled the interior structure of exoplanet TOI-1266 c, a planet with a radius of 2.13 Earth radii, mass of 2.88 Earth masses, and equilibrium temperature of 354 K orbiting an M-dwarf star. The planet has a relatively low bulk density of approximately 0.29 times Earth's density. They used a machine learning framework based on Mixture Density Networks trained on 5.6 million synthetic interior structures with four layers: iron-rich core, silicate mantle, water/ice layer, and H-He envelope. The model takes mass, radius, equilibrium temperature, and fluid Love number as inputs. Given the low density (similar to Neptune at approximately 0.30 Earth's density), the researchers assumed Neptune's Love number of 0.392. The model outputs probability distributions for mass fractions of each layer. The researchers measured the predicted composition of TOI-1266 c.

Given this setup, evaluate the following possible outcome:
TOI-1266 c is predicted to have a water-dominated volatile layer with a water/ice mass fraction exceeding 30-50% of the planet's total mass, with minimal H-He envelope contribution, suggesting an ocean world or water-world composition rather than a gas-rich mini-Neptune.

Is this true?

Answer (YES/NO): YES